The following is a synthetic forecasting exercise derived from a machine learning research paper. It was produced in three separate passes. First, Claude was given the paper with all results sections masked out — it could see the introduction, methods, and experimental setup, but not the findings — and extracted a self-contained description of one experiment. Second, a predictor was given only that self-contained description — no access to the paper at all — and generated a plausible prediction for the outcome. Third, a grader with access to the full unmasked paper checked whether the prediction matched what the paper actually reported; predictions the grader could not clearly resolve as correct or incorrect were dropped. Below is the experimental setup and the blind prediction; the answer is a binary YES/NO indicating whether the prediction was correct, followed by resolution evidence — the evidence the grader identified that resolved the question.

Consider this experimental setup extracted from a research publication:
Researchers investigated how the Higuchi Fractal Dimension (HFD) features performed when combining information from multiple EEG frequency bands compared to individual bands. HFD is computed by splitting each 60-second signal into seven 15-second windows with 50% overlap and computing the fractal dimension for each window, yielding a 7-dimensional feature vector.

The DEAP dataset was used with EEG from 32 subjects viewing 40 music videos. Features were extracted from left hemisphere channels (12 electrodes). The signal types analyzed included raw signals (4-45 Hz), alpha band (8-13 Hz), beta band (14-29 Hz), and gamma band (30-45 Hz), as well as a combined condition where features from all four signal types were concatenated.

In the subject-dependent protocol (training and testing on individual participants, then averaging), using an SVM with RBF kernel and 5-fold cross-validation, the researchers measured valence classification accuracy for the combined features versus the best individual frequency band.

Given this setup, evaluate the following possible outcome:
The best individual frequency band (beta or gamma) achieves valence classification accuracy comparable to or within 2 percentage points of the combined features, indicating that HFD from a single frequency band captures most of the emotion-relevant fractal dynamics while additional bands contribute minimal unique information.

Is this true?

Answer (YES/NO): NO